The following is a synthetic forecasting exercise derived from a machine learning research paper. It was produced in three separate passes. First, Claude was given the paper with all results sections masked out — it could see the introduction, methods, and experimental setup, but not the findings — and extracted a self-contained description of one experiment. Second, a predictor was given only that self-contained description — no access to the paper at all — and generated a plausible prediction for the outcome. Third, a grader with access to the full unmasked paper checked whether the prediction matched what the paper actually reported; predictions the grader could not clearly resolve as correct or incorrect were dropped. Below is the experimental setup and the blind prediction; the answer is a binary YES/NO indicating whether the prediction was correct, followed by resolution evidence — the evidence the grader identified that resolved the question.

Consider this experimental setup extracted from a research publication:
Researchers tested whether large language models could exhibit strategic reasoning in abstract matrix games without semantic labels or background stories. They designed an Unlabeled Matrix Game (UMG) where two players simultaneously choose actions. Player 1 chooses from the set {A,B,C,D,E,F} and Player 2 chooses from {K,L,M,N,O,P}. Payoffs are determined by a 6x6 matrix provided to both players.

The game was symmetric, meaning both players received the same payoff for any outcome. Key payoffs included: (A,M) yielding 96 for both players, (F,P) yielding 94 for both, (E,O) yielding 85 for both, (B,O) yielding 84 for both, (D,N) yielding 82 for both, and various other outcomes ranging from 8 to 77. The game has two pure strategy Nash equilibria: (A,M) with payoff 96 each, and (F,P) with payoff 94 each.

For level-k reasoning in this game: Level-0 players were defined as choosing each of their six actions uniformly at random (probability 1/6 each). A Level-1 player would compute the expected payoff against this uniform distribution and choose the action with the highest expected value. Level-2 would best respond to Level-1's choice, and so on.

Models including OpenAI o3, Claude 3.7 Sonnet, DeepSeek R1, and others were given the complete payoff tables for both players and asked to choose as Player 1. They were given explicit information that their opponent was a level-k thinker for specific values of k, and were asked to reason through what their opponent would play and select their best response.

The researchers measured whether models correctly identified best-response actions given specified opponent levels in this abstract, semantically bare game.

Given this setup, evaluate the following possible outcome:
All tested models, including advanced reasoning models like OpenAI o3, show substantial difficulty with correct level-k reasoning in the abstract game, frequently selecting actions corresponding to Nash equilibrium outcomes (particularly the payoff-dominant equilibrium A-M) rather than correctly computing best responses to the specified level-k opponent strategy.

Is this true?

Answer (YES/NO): NO